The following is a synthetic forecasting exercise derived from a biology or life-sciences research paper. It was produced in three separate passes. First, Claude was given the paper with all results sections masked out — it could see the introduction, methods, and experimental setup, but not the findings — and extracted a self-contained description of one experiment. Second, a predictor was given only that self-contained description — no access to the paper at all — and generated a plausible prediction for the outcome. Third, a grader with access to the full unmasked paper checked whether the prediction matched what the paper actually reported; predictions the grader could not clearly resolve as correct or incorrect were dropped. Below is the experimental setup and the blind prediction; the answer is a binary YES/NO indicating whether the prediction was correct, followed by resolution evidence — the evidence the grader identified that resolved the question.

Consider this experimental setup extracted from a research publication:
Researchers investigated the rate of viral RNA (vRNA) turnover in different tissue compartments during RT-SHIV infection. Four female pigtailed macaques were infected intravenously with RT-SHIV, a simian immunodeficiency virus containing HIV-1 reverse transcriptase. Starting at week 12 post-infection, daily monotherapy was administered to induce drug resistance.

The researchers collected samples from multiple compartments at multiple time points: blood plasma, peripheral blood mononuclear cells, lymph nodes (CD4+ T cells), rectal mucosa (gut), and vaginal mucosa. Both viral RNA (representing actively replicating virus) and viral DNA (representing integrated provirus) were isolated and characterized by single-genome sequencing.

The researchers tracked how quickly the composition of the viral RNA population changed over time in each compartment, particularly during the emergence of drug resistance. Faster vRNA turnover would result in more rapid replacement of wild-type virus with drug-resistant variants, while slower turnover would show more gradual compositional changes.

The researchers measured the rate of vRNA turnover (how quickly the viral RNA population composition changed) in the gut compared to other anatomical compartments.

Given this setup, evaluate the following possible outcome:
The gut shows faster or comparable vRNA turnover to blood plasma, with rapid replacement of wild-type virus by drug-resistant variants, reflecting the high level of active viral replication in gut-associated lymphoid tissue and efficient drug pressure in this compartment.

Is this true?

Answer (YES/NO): YES